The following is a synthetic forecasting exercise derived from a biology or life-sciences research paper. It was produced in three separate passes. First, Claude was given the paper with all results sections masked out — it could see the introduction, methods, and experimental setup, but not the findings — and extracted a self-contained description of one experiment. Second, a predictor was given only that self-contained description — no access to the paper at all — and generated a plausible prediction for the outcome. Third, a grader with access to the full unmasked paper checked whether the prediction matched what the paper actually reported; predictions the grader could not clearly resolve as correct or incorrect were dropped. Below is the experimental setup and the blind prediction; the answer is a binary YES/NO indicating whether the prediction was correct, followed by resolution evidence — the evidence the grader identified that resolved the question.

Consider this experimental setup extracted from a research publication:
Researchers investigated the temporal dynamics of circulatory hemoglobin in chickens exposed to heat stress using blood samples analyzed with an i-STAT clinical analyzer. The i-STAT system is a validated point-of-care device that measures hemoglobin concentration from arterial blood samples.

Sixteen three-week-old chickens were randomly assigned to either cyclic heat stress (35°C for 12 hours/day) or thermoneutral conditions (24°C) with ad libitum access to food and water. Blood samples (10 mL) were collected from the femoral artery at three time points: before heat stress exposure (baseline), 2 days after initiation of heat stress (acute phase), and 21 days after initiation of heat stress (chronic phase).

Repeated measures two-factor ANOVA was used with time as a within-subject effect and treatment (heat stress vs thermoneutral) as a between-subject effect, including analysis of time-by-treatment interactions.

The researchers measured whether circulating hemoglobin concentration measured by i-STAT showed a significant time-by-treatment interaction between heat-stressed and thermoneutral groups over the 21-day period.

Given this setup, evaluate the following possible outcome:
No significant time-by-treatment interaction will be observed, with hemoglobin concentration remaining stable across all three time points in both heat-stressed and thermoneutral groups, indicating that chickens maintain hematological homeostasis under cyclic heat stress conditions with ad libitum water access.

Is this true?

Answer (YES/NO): NO